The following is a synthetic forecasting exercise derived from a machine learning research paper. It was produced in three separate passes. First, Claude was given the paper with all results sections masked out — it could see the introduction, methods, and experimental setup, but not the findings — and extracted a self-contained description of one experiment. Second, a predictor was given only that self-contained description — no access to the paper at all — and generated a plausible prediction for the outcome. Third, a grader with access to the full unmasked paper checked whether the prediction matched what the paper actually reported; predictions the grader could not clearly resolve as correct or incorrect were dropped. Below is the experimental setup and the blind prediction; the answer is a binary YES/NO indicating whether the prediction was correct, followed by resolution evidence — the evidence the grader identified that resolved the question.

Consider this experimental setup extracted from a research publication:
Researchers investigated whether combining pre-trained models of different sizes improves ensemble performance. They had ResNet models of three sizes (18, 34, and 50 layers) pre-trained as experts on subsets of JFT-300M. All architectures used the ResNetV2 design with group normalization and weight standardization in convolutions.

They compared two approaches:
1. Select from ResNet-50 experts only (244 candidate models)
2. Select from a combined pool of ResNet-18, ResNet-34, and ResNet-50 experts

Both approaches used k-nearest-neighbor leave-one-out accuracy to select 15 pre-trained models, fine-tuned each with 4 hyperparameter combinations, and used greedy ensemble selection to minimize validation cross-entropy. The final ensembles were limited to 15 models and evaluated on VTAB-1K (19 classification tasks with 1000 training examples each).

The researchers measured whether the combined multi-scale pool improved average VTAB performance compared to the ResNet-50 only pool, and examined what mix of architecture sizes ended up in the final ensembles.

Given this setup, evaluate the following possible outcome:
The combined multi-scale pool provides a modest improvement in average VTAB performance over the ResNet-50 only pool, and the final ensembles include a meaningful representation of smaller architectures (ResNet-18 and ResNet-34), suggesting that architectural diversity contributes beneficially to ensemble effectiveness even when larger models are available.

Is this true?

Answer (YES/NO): YES